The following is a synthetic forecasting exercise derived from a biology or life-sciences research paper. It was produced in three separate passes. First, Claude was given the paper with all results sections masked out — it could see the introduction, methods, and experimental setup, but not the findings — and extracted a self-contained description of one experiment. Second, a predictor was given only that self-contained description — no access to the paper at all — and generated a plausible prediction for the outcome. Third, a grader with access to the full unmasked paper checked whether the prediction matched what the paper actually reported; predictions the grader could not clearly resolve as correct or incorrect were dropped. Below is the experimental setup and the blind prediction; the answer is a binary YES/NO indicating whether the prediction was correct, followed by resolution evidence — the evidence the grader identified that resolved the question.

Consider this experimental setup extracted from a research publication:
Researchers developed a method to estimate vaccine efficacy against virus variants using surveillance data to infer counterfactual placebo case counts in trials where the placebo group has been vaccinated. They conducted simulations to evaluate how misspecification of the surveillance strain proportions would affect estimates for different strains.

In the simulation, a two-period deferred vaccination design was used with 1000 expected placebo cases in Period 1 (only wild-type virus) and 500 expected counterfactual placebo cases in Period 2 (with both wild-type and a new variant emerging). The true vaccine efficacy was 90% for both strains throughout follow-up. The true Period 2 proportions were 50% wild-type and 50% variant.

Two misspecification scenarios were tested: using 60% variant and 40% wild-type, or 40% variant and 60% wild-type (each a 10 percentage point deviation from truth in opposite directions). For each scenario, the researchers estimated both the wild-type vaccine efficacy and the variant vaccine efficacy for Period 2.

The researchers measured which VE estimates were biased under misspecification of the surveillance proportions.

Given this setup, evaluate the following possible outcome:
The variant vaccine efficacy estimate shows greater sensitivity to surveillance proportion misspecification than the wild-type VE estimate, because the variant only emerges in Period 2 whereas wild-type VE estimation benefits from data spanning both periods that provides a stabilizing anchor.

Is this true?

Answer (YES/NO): YES